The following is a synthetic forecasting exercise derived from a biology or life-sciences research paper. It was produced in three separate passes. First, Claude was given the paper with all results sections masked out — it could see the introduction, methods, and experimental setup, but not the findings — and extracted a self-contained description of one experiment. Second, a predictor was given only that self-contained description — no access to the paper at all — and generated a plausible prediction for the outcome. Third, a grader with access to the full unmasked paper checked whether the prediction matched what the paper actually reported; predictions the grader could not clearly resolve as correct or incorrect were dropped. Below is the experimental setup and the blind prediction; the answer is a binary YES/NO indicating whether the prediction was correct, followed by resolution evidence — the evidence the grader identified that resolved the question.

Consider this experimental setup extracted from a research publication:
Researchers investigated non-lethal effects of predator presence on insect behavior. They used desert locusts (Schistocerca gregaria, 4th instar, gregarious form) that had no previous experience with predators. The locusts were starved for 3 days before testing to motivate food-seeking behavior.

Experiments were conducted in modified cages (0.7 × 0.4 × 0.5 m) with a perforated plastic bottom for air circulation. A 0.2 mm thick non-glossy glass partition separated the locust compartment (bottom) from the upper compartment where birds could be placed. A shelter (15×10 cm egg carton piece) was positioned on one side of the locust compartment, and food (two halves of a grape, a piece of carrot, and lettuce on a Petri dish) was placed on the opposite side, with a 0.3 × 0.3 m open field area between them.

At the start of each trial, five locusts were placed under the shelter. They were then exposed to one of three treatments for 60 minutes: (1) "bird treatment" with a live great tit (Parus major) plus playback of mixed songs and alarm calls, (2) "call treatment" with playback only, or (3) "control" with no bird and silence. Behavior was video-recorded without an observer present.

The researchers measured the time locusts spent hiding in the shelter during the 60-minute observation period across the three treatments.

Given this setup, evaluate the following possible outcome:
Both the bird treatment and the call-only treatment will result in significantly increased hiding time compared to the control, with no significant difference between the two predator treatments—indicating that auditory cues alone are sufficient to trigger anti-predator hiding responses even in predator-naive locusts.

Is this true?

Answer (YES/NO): NO